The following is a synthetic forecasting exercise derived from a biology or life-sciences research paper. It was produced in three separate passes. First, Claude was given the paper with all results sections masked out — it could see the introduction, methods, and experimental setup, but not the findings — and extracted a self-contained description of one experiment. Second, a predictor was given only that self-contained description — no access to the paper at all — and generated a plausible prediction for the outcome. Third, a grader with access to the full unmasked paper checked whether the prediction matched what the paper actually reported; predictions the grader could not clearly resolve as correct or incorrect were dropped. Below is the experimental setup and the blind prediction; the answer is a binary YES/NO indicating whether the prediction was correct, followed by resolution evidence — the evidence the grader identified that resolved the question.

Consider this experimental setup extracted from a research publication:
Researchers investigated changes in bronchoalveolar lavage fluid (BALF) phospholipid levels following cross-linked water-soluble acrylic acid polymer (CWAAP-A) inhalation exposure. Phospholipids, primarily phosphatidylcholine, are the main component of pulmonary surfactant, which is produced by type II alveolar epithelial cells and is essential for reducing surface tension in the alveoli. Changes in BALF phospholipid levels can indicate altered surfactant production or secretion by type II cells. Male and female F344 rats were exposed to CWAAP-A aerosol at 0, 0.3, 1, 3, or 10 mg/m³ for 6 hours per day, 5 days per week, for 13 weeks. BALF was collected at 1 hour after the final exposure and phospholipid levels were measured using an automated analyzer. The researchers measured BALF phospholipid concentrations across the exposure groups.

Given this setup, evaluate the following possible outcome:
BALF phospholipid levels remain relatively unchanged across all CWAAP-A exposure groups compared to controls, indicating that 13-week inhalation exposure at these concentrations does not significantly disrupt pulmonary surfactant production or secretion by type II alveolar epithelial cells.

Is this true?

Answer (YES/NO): NO